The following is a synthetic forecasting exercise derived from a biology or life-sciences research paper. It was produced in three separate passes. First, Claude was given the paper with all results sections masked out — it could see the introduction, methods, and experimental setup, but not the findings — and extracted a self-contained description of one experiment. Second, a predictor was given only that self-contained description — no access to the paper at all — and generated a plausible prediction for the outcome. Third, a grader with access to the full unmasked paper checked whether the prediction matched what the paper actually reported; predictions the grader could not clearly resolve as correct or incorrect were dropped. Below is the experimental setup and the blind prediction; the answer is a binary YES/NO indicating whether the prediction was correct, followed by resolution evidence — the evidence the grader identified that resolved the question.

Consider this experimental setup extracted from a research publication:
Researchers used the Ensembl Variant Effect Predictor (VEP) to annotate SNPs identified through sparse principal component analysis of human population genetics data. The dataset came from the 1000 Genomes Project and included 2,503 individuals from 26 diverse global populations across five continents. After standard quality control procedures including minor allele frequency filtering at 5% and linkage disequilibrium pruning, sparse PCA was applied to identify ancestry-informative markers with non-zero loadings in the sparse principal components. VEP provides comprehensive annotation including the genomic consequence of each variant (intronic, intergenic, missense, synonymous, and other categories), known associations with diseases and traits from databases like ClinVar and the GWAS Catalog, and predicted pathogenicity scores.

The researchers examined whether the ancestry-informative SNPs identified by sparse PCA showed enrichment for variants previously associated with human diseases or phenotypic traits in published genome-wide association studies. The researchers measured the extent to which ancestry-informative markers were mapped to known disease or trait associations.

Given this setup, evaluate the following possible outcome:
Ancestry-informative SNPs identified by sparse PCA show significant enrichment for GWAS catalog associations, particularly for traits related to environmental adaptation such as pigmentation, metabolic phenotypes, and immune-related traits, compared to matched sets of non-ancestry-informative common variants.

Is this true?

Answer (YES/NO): NO